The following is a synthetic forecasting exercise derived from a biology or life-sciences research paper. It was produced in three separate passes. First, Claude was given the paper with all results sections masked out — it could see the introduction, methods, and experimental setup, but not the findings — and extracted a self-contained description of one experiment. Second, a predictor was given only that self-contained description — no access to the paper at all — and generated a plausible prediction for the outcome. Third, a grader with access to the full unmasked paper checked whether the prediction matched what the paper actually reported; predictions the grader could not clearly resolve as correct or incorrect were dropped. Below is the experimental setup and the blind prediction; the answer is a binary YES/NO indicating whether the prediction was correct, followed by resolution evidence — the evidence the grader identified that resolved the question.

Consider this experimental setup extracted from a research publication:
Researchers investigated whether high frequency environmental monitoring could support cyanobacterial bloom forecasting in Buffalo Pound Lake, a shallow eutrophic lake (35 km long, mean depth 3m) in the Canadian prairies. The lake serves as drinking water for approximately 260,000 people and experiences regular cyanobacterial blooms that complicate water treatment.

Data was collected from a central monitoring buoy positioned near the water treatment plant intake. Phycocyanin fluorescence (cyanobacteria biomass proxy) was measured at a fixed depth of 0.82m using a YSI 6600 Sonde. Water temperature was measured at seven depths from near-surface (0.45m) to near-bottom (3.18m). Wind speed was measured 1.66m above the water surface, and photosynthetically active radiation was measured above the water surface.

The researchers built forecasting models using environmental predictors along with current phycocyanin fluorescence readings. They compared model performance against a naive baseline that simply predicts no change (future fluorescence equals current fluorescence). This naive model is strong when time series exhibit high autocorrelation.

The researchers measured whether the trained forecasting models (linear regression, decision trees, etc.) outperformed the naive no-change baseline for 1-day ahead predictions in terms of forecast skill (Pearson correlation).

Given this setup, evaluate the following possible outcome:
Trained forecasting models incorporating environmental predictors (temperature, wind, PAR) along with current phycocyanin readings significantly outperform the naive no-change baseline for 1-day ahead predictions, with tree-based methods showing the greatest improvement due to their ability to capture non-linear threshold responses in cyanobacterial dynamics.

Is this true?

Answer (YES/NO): NO